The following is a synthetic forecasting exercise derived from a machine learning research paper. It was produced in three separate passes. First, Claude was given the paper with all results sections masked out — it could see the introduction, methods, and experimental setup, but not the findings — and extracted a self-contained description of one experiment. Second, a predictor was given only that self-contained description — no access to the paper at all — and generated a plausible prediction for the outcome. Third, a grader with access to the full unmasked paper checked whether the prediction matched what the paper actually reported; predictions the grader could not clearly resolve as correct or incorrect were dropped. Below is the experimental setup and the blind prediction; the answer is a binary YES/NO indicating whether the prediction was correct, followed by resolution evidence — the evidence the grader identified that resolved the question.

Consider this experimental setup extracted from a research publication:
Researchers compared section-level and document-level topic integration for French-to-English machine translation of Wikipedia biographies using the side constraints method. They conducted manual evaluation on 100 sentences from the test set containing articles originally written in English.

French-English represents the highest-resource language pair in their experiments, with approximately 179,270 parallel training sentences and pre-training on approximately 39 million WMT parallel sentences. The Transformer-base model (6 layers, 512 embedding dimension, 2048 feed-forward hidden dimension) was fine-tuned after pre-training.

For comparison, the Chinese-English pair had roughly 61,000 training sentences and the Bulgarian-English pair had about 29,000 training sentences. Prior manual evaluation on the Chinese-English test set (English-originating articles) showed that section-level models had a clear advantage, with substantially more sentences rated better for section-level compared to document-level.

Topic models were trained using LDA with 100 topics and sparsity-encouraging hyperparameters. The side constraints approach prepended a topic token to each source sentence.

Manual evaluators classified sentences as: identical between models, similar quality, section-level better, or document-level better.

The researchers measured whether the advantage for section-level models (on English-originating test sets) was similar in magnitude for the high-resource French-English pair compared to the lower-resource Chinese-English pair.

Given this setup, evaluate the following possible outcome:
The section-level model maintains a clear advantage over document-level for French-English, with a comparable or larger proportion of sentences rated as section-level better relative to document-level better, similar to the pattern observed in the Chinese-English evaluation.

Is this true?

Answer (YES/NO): NO